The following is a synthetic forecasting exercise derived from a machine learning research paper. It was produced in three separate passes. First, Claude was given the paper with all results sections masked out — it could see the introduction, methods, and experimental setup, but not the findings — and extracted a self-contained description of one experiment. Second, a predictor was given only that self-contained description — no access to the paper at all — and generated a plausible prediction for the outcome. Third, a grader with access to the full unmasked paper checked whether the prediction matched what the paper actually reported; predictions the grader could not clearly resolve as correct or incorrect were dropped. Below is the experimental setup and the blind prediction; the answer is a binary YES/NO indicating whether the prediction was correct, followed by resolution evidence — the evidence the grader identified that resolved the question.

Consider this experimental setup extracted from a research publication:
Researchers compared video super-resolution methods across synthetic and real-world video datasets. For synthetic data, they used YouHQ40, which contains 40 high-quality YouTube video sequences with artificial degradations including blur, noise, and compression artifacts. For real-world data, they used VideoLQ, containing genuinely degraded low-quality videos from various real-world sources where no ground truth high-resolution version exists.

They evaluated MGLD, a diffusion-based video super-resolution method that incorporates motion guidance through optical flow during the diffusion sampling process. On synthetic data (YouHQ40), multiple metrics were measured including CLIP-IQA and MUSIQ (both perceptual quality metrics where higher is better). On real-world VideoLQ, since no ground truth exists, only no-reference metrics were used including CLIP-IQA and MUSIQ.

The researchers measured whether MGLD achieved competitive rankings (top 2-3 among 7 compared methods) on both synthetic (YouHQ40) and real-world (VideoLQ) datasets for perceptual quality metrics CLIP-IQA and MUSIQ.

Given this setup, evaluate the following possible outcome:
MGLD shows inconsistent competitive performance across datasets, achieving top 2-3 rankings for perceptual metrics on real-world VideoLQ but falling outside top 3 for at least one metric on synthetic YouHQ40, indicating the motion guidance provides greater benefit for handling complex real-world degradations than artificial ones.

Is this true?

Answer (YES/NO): NO